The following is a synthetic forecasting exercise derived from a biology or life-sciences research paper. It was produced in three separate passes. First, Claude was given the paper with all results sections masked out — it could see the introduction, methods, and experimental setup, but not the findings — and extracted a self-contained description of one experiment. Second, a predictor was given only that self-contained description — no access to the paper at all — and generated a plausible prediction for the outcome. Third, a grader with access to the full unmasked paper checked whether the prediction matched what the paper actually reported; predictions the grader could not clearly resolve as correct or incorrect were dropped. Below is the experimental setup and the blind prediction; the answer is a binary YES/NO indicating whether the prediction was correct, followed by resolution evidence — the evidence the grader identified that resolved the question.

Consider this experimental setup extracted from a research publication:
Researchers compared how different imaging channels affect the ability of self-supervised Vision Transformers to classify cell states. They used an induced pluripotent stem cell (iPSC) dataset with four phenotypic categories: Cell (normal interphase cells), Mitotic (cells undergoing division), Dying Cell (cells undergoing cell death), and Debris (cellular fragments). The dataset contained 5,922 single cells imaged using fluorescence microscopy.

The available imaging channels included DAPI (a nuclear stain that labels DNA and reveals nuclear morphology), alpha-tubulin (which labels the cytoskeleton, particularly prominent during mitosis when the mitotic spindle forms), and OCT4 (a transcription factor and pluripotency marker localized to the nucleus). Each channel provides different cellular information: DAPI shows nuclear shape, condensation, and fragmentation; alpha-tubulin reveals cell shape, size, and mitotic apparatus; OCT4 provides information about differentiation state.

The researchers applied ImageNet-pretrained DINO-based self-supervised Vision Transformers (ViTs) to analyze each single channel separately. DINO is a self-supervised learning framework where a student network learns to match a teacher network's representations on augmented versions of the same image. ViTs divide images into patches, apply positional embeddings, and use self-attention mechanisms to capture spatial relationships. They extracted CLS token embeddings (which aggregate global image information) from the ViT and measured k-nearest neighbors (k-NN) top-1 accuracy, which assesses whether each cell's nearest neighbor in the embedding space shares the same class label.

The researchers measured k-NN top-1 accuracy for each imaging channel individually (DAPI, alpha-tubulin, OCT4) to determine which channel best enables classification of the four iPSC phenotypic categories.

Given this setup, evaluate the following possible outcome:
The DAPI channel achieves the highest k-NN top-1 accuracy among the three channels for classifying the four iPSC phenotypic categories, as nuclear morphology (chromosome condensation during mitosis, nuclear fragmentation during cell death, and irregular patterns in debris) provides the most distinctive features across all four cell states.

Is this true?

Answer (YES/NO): YES